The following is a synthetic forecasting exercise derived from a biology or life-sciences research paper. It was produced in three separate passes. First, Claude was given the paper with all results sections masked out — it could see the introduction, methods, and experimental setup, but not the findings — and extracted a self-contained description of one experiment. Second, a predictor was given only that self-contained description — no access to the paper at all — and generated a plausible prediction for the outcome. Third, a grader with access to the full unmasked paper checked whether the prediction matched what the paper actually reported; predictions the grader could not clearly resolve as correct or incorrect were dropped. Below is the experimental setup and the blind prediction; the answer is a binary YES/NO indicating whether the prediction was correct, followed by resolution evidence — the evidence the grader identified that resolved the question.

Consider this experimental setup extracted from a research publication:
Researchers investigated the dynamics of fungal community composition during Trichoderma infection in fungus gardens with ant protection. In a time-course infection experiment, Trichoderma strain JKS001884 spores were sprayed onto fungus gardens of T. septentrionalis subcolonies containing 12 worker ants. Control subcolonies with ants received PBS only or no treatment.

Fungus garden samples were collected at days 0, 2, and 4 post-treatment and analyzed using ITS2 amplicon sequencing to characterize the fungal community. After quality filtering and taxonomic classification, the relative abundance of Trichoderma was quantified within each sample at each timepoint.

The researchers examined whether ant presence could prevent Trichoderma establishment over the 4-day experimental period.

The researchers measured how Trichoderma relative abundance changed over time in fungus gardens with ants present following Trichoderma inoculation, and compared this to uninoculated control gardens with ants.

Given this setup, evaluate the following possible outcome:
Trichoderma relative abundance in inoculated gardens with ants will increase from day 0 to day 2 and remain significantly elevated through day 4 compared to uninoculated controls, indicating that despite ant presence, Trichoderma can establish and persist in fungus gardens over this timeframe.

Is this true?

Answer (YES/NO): NO